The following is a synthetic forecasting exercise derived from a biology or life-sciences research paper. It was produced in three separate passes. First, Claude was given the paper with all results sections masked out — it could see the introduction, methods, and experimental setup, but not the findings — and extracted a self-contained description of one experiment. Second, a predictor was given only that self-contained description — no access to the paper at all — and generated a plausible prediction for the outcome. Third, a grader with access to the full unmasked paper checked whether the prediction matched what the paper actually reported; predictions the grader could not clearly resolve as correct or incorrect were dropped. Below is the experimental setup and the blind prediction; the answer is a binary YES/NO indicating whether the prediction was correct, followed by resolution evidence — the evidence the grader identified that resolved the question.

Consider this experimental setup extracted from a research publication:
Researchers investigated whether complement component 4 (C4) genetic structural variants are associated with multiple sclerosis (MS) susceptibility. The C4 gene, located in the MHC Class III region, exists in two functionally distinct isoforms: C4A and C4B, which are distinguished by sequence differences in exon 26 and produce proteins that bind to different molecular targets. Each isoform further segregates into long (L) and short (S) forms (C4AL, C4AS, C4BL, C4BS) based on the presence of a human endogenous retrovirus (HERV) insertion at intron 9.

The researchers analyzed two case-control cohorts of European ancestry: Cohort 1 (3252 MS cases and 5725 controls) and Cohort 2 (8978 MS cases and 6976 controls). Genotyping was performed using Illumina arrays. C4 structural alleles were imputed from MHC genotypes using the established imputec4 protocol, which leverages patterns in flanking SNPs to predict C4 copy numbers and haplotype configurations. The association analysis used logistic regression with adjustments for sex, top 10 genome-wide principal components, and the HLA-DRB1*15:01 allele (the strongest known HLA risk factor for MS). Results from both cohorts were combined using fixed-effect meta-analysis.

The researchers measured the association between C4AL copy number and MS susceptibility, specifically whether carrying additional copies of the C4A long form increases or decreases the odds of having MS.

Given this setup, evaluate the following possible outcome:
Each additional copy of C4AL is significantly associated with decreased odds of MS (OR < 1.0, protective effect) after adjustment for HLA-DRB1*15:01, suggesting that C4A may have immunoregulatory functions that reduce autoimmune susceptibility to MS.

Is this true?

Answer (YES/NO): YES